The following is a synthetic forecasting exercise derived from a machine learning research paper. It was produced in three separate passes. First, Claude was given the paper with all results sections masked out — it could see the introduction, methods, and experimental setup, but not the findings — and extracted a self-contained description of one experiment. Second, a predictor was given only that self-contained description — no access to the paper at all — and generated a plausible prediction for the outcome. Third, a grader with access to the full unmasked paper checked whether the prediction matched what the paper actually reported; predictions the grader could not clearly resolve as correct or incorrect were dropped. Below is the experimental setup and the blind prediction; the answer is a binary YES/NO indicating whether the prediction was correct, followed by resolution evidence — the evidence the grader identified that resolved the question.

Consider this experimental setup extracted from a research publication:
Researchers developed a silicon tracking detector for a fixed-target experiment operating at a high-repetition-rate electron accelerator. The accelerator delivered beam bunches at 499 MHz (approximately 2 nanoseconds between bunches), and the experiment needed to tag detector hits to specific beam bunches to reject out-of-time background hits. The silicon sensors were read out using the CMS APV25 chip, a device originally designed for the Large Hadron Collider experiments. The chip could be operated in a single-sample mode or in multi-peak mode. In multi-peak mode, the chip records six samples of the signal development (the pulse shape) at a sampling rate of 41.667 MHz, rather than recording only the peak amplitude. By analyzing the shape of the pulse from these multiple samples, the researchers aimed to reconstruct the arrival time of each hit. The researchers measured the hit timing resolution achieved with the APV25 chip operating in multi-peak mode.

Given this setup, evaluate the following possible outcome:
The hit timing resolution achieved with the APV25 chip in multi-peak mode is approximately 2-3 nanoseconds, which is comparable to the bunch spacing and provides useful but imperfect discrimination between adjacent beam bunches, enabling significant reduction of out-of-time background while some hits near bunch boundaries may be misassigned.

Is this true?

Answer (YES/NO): NO